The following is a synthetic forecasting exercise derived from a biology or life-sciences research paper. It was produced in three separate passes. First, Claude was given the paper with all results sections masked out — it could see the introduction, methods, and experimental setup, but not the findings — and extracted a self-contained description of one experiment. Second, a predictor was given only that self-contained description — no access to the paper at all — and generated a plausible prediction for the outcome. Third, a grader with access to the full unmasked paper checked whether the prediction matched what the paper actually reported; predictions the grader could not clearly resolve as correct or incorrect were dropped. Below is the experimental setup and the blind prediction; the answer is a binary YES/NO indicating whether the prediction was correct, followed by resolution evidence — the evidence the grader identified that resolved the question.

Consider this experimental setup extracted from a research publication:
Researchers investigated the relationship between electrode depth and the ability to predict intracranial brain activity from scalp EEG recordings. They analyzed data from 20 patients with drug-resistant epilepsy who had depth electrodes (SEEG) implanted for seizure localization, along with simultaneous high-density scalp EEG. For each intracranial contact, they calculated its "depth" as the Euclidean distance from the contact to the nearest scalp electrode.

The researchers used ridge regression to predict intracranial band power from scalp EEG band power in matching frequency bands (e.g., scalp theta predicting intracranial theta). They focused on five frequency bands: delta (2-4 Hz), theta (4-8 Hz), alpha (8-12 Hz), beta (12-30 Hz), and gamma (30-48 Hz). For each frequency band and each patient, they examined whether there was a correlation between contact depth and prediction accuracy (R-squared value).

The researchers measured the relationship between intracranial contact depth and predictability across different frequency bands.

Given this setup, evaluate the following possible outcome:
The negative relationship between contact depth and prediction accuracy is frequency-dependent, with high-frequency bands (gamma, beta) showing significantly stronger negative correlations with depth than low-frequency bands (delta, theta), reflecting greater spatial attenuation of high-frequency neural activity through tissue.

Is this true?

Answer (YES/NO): NO